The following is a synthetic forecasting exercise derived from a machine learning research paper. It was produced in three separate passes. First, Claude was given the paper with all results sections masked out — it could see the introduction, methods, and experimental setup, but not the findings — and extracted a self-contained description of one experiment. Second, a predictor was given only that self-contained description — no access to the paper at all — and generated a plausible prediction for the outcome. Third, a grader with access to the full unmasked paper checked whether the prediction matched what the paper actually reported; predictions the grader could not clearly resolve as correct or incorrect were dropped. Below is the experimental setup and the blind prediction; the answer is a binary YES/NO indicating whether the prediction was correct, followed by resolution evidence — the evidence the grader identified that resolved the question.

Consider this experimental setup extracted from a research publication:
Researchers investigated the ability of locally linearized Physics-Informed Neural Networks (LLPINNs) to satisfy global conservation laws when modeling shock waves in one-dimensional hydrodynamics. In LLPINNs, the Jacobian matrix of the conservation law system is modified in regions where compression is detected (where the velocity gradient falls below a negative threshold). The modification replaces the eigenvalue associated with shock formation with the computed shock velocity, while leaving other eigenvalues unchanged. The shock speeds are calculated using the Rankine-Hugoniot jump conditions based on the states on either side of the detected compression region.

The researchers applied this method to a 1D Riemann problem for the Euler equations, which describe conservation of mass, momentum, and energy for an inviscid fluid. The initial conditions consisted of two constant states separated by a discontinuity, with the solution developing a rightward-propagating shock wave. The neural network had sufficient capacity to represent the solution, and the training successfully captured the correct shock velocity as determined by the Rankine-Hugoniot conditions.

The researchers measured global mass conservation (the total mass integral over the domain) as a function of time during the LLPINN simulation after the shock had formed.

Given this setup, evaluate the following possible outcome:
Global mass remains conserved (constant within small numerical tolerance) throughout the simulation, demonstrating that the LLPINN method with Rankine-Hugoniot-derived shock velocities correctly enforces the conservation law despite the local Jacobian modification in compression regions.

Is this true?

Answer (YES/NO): NO